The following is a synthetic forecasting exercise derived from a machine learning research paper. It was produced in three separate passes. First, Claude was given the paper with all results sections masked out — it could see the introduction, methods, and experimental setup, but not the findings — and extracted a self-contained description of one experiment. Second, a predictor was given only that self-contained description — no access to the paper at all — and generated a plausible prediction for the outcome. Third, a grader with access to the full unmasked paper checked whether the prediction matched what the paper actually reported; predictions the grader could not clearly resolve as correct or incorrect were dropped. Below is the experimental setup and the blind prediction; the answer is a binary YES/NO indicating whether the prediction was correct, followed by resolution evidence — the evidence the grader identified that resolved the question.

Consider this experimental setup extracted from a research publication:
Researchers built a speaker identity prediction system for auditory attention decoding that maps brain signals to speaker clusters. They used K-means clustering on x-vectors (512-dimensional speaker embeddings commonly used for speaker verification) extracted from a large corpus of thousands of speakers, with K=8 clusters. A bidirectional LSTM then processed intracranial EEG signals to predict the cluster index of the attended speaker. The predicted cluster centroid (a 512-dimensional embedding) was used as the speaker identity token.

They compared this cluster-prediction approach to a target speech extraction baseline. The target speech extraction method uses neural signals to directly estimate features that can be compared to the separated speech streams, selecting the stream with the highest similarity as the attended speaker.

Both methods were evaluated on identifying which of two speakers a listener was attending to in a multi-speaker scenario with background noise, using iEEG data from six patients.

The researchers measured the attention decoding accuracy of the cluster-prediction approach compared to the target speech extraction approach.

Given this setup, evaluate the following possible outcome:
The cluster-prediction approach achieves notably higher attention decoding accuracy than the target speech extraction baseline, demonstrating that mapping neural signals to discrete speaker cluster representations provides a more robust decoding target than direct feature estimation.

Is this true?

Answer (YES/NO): NO